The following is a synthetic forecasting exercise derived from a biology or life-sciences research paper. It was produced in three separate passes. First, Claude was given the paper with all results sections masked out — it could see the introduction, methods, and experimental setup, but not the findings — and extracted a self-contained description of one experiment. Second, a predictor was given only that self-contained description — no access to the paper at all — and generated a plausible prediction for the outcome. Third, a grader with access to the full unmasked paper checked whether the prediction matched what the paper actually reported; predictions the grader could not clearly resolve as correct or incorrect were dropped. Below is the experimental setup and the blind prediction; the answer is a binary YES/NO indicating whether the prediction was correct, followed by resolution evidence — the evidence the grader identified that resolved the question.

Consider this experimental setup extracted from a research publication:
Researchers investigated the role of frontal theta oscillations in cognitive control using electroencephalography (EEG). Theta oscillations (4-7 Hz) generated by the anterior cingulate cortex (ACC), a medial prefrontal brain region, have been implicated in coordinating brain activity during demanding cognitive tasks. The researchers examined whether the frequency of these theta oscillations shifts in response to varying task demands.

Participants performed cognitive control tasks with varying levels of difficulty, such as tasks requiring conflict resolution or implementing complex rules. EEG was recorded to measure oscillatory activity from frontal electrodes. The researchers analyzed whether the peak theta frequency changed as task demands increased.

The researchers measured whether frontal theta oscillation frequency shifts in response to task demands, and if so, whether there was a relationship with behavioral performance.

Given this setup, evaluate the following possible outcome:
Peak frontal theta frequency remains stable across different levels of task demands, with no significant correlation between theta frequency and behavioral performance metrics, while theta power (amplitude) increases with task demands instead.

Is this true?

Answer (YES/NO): NO